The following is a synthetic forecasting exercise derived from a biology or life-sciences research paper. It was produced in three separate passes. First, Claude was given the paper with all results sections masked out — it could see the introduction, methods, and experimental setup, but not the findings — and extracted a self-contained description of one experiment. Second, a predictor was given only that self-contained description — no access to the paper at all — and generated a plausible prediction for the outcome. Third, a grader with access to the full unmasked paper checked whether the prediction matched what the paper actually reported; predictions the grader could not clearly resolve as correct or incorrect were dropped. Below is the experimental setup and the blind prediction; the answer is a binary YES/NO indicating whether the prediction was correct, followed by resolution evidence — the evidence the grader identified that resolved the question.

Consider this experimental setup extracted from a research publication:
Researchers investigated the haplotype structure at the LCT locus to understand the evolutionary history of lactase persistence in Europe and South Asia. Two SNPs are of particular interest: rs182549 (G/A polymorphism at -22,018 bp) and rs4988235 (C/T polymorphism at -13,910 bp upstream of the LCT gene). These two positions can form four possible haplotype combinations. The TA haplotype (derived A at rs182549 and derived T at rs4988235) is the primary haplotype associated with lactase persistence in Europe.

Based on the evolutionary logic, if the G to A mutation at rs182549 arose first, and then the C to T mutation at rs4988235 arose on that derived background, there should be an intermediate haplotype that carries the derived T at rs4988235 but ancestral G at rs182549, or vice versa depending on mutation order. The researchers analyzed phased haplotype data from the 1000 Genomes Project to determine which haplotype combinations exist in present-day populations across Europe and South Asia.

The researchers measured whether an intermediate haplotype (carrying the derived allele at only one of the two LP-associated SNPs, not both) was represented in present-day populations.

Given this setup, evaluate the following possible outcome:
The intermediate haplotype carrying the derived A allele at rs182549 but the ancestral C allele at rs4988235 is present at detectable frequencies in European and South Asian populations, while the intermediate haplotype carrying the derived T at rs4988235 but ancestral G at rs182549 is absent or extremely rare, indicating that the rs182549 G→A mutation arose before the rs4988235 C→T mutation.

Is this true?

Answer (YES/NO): YES